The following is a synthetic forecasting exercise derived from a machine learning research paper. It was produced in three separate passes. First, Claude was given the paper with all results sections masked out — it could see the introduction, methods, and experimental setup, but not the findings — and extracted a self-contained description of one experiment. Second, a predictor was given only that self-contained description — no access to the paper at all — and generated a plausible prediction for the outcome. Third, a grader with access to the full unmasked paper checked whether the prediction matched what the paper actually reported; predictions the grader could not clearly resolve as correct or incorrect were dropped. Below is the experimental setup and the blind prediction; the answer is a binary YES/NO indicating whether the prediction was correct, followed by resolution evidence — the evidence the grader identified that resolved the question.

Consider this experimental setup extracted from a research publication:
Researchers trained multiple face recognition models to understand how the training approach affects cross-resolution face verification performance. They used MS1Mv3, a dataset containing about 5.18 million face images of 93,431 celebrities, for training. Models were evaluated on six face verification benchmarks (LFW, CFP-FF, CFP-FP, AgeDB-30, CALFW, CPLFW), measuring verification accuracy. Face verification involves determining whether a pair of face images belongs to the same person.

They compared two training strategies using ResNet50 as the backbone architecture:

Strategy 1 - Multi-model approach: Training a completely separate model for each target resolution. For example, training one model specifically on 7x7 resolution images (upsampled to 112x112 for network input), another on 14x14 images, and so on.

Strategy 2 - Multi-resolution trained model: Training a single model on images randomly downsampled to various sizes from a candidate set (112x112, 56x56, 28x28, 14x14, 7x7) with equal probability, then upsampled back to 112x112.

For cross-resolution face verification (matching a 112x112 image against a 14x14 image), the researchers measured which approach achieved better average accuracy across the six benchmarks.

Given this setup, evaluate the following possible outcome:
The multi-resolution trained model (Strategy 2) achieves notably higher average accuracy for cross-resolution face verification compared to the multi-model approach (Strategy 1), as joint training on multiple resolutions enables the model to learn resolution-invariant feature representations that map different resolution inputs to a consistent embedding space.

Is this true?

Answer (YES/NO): YES